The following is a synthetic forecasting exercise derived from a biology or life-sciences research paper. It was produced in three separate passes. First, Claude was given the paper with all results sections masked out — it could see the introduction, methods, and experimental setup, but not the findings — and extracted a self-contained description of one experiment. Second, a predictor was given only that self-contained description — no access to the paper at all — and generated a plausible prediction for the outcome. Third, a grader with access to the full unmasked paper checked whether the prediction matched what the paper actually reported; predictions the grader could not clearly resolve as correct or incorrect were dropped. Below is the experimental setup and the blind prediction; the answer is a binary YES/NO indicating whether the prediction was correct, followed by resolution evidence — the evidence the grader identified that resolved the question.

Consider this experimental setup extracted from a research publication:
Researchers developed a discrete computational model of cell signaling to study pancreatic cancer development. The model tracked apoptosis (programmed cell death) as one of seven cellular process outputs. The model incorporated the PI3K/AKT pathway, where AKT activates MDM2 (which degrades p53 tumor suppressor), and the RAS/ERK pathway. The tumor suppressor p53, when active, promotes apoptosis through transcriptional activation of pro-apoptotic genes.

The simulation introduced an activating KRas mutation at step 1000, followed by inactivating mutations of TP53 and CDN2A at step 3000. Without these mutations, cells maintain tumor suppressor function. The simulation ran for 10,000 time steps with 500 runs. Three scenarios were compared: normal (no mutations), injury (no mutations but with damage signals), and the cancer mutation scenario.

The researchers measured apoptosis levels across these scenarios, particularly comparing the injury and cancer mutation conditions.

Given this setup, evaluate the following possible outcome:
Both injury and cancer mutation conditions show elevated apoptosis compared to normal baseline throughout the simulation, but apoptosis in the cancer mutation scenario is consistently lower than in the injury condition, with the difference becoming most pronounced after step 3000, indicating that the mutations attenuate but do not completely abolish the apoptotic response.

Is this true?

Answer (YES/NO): NO